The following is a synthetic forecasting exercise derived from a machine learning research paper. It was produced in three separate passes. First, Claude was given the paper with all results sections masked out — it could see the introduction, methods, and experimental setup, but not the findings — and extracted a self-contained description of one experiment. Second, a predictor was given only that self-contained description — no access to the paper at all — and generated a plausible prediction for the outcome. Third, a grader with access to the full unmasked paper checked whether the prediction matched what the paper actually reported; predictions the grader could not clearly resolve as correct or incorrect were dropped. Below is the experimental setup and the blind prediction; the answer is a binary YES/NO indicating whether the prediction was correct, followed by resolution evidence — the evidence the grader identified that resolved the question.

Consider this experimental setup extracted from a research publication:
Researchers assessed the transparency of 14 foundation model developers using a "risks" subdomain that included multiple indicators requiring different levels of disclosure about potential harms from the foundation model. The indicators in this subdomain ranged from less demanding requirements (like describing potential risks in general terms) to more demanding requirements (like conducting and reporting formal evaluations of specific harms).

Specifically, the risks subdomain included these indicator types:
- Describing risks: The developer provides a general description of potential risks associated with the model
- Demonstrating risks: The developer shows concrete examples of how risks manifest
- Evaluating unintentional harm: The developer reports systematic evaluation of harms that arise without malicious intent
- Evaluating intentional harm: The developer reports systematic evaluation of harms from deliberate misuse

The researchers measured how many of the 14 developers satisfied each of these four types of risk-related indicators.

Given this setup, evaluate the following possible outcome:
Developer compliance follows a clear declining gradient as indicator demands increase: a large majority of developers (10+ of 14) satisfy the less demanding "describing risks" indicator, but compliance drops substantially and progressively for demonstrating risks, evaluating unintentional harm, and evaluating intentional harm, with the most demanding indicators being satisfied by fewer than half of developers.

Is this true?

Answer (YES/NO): YES